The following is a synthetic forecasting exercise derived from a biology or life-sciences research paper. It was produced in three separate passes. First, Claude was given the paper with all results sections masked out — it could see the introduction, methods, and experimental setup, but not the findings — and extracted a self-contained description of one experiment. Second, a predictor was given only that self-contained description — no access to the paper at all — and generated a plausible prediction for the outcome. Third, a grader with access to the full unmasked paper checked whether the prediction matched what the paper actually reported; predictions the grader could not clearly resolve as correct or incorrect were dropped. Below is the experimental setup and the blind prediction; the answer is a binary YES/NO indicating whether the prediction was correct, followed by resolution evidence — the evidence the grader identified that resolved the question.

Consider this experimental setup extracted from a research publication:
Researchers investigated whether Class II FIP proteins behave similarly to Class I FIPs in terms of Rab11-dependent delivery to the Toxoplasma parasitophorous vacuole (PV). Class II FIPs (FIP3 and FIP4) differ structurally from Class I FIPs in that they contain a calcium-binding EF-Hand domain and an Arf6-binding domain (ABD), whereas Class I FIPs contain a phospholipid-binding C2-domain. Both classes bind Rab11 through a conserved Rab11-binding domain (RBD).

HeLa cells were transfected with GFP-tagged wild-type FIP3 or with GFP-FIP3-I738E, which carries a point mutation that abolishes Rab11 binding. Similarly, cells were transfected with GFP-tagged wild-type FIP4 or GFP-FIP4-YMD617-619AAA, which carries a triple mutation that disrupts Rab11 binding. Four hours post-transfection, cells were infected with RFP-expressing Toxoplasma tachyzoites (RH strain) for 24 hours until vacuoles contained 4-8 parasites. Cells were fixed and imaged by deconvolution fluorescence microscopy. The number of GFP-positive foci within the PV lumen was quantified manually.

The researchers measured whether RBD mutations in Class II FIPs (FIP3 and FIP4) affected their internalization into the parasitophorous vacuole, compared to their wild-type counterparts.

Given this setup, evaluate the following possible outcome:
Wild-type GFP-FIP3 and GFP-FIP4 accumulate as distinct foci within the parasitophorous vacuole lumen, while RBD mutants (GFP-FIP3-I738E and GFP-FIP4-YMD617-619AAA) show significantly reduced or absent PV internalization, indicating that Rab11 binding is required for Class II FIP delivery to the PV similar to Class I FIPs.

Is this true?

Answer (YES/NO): NO